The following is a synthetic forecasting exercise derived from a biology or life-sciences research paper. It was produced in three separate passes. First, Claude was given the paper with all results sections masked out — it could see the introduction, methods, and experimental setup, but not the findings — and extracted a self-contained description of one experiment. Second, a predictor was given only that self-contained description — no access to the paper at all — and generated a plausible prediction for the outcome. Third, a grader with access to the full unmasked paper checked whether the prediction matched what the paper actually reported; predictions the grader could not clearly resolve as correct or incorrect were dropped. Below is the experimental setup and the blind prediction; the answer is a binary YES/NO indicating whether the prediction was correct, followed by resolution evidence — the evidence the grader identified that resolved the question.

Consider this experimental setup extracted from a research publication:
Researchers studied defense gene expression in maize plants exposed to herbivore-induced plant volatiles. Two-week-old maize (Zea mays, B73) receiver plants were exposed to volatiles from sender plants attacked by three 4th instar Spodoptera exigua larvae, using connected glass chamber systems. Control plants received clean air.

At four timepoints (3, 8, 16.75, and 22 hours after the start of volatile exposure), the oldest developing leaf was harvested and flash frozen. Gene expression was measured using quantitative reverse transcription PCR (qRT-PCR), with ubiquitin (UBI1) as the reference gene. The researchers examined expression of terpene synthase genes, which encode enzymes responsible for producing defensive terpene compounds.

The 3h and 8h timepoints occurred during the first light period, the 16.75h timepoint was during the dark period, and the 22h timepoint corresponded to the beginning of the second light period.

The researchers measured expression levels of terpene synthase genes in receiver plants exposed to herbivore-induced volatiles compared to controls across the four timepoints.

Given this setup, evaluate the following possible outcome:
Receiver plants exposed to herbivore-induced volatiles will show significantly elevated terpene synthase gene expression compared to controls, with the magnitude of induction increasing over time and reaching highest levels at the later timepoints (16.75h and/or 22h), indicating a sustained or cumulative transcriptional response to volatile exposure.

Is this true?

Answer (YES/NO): NO